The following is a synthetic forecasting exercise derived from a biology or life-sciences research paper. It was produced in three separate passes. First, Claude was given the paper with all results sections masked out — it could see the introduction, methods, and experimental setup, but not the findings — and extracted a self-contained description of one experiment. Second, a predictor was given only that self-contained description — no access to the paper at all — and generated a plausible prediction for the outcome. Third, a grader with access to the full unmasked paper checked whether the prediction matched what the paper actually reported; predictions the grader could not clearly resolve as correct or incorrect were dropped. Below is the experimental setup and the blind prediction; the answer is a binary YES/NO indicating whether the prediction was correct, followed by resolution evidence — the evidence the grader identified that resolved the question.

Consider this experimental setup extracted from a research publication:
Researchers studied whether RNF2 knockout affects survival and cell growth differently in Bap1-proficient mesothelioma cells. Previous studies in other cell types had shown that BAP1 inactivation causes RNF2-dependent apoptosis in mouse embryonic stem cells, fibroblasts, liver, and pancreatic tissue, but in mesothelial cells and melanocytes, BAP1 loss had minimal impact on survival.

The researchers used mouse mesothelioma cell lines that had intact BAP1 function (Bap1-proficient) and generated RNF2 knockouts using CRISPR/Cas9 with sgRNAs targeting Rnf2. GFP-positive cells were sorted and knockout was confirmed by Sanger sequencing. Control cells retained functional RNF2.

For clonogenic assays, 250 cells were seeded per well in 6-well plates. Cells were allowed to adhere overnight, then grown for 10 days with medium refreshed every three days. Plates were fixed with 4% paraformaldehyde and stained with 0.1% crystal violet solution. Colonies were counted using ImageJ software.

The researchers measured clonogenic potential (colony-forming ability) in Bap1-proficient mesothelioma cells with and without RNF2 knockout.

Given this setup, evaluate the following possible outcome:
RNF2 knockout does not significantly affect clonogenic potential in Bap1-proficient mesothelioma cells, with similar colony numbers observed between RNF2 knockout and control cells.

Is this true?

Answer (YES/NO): YES